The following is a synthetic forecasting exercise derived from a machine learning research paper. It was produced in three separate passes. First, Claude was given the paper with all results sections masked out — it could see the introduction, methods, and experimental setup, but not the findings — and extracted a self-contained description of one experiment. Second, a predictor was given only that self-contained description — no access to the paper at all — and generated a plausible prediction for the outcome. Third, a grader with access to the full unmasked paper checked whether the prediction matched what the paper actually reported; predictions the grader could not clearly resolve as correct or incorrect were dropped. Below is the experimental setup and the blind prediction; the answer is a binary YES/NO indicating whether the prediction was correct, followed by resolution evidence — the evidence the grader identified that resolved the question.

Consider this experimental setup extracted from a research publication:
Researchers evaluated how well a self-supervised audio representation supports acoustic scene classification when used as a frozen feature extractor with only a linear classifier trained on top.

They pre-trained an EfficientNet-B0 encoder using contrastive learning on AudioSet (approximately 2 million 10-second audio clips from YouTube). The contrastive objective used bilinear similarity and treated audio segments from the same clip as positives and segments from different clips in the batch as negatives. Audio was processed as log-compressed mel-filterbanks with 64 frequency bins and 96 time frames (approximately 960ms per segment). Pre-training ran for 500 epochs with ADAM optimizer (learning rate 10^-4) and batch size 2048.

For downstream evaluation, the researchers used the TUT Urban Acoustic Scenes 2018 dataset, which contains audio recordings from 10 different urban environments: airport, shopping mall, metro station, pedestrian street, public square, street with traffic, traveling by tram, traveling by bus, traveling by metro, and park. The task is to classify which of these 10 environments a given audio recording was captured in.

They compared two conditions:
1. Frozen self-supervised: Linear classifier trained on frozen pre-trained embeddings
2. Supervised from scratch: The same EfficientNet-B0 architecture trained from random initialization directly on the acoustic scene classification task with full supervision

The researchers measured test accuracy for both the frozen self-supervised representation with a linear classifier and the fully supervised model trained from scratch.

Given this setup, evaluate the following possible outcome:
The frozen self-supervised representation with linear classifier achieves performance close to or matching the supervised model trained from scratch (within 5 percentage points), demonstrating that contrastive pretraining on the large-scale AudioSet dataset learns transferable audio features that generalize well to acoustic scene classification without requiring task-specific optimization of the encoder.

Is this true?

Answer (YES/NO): YES